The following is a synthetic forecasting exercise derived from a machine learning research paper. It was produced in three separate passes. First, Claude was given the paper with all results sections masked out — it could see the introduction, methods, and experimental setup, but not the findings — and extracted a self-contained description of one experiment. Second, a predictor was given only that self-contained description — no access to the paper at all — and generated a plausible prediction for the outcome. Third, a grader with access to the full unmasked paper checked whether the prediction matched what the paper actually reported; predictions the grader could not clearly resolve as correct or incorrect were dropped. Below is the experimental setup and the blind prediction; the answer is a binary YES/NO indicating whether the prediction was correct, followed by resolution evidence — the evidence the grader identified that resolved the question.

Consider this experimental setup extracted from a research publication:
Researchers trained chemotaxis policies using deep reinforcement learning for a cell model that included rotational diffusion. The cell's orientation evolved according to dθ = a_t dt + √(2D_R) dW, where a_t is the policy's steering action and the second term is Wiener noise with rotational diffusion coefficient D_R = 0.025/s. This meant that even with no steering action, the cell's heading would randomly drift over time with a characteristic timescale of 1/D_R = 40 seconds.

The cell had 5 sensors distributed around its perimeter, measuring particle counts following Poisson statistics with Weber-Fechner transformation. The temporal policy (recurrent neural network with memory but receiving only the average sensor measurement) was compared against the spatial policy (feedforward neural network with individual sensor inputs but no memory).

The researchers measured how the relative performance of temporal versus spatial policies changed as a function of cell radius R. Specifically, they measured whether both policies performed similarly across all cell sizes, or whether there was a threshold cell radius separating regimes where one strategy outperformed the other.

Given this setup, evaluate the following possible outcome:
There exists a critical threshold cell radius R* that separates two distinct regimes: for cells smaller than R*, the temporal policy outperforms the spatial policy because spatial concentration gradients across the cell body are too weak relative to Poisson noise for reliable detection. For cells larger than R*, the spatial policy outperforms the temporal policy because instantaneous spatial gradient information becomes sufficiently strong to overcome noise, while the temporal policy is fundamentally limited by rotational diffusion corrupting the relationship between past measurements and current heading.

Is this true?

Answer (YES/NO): NO